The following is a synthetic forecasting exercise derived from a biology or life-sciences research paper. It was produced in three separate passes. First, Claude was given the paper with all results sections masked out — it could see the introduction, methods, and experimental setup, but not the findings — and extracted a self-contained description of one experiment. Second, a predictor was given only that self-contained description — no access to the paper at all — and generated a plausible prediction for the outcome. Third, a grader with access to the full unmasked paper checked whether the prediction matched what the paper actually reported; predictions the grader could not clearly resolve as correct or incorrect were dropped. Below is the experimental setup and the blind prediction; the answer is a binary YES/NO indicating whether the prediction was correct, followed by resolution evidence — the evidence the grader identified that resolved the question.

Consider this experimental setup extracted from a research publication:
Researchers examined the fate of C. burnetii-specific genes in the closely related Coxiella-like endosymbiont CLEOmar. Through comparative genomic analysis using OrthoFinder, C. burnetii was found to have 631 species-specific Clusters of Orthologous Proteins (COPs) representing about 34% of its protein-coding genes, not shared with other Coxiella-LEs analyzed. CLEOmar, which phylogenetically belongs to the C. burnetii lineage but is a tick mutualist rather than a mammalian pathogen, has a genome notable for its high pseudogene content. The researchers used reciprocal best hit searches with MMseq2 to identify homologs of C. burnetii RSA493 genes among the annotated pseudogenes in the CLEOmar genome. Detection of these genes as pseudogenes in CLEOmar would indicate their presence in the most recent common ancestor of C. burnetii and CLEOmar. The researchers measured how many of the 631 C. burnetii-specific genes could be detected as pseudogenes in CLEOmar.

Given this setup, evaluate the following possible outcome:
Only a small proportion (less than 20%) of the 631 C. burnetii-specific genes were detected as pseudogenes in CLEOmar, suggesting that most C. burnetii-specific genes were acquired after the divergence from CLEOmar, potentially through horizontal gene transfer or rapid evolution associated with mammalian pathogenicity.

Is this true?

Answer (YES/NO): NO